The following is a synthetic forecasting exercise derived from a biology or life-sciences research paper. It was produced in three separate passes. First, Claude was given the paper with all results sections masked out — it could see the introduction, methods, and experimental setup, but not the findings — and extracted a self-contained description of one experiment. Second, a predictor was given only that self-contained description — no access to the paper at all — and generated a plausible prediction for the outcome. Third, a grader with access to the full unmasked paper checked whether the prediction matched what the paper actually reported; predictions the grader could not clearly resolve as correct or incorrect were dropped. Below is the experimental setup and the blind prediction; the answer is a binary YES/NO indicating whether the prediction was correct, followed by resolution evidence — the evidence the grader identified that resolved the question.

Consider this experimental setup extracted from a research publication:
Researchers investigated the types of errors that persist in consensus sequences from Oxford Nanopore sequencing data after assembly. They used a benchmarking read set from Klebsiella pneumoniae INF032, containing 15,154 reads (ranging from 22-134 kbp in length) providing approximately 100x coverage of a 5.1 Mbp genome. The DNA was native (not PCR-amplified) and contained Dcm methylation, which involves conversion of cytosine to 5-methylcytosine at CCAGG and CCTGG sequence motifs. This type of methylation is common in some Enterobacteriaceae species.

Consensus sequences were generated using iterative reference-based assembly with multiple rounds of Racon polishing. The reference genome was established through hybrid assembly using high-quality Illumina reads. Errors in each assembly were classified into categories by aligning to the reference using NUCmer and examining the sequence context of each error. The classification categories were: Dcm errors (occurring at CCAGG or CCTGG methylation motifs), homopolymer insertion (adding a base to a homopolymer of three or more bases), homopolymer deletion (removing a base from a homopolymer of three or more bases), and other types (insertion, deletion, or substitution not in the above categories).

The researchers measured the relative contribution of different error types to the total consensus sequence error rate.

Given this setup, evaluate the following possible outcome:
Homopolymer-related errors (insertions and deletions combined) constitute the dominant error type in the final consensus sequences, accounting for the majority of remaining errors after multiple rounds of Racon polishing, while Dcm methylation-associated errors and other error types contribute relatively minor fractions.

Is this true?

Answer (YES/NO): NO